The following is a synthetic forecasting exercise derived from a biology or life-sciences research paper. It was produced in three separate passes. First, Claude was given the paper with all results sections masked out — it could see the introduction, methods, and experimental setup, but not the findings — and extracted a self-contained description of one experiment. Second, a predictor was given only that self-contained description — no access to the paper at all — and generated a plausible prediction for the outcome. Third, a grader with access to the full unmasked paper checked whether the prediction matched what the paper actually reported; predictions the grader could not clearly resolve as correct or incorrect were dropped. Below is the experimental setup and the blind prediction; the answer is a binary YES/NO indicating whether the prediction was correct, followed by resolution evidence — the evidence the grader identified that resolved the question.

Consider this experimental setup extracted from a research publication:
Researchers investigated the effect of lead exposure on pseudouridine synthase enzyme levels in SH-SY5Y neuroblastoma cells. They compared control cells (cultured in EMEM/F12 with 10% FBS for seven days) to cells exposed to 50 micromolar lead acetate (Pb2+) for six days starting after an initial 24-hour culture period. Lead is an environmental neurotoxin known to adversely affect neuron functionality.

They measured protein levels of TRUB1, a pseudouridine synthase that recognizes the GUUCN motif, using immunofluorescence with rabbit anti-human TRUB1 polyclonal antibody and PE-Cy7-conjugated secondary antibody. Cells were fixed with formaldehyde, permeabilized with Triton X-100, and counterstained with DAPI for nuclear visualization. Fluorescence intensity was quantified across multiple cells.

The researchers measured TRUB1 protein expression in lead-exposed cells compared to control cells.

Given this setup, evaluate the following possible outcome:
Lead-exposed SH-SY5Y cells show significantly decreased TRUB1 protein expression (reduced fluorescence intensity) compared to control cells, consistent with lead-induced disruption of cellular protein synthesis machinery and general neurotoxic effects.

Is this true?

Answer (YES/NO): NO